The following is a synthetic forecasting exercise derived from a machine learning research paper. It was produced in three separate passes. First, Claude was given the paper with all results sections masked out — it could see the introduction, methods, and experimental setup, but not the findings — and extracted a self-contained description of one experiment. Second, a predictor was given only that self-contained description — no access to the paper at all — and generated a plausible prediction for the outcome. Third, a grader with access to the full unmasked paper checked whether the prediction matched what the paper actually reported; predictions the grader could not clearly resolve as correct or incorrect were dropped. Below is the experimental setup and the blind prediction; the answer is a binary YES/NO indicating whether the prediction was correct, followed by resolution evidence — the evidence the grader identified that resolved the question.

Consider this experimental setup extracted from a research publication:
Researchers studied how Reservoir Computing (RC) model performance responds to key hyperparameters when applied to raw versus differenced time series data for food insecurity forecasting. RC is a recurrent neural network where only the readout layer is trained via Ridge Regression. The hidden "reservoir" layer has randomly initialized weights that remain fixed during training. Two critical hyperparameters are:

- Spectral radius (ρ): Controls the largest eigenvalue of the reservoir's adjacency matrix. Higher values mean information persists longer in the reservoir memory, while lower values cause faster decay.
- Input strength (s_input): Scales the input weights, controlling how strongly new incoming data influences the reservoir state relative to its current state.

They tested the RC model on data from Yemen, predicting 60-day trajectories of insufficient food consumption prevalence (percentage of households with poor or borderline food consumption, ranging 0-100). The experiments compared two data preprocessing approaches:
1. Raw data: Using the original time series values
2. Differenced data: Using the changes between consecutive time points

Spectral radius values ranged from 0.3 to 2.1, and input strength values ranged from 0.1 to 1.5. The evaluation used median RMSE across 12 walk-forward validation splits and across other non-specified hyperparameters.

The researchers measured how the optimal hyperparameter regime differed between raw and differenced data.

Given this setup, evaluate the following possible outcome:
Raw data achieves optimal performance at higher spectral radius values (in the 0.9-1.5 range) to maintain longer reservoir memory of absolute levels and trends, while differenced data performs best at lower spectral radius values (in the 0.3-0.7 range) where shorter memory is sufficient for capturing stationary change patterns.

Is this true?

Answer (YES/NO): NO